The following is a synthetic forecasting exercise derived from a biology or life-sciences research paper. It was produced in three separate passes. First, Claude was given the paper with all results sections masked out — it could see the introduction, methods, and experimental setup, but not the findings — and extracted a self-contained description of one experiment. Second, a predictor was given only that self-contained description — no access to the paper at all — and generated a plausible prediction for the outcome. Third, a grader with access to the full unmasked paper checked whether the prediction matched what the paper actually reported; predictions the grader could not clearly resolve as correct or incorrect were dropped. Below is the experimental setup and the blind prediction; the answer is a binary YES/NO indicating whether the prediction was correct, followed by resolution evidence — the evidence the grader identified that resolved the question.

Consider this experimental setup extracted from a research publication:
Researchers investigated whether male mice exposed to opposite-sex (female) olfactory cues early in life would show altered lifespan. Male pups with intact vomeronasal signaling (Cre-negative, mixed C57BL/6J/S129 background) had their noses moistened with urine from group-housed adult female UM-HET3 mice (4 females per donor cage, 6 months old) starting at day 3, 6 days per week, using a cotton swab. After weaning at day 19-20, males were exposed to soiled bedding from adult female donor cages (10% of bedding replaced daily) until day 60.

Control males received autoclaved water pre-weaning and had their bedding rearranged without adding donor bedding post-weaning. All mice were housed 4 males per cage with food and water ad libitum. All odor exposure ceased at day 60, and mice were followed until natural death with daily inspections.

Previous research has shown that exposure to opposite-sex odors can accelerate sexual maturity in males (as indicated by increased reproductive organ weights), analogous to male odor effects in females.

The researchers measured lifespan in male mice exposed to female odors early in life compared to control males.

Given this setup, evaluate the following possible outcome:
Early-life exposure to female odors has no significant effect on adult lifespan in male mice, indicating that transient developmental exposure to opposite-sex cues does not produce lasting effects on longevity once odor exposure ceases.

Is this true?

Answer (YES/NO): YES